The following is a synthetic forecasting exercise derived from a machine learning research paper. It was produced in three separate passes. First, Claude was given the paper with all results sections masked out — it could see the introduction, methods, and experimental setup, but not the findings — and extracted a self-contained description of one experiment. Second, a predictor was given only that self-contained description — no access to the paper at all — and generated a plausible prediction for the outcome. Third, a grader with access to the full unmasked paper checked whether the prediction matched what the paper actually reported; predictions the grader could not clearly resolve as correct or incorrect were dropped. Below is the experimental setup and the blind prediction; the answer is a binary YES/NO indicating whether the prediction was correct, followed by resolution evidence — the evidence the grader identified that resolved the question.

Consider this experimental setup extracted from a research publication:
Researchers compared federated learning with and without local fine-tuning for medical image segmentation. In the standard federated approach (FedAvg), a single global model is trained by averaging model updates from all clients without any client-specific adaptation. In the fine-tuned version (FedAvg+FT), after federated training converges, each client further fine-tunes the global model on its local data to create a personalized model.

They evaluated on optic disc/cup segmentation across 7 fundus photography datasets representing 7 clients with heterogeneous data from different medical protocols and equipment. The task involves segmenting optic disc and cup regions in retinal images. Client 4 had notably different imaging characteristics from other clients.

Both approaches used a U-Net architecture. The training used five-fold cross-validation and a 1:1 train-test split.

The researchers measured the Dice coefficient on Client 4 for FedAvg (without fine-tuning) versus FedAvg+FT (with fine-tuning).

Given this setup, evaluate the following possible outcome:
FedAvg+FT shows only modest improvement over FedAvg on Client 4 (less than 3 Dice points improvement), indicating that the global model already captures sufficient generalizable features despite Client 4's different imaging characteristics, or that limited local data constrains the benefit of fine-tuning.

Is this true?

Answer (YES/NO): NO